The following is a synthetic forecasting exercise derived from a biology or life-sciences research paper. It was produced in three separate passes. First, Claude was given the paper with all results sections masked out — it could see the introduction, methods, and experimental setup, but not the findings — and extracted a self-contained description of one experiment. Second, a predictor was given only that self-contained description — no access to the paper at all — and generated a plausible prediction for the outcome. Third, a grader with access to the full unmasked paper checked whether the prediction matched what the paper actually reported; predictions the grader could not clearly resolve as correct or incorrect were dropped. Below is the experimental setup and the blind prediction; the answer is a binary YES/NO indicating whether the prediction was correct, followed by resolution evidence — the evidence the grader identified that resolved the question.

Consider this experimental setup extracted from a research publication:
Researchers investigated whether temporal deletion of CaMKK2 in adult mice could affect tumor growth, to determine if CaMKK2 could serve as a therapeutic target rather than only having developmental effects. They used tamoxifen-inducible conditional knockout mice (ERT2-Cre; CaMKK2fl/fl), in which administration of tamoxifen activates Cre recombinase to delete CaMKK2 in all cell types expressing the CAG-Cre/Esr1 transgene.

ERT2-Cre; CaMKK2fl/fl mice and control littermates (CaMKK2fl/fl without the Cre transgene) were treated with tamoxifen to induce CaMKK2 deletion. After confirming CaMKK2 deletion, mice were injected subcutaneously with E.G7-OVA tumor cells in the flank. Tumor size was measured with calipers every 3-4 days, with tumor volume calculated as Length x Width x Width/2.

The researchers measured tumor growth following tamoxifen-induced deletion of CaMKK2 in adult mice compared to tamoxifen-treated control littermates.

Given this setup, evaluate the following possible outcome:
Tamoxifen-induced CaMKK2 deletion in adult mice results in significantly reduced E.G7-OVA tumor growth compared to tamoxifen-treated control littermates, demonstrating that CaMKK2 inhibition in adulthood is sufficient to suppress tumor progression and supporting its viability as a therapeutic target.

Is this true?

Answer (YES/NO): YES